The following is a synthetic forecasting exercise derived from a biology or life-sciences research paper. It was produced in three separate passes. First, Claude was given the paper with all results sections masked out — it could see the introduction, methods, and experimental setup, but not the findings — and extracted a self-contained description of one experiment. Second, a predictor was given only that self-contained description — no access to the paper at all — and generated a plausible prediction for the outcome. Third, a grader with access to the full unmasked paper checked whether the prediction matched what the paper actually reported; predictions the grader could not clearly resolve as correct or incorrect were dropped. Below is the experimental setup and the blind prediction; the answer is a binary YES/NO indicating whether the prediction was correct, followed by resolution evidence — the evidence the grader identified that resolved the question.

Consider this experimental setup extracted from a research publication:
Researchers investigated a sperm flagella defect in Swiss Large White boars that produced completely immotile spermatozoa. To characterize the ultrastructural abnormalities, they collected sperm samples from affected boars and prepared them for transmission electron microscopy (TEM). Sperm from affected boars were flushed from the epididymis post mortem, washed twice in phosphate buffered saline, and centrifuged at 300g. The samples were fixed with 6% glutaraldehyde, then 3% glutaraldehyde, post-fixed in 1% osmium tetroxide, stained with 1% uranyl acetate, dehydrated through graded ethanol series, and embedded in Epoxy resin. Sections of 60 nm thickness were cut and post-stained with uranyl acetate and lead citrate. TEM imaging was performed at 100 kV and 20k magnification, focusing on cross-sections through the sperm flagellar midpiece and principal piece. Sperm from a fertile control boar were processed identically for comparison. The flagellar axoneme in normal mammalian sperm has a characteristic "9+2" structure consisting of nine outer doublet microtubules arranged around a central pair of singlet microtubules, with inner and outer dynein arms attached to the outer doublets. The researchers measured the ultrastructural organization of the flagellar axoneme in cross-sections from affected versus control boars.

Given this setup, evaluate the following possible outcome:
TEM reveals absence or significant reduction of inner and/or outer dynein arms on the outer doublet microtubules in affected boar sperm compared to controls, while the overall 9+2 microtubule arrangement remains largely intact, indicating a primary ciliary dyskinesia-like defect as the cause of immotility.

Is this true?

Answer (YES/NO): NO